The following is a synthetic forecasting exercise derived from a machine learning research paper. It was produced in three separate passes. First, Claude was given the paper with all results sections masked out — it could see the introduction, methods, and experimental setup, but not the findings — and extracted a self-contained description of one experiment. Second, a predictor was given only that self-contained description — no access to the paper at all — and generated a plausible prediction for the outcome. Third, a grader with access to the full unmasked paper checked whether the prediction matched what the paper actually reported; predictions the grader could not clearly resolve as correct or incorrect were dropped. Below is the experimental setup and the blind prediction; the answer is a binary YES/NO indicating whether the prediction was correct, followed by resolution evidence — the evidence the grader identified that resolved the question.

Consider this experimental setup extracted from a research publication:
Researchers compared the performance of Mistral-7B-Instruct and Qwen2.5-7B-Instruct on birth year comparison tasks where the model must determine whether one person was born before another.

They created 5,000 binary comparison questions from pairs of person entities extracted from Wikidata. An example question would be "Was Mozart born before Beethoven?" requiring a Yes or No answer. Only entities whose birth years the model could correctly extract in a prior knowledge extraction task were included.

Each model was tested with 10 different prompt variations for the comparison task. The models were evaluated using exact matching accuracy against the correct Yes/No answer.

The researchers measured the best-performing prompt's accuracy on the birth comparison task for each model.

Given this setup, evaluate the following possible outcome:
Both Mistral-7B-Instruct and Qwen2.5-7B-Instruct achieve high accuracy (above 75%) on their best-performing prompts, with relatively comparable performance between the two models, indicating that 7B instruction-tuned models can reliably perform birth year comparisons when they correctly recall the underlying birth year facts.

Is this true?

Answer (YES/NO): NO